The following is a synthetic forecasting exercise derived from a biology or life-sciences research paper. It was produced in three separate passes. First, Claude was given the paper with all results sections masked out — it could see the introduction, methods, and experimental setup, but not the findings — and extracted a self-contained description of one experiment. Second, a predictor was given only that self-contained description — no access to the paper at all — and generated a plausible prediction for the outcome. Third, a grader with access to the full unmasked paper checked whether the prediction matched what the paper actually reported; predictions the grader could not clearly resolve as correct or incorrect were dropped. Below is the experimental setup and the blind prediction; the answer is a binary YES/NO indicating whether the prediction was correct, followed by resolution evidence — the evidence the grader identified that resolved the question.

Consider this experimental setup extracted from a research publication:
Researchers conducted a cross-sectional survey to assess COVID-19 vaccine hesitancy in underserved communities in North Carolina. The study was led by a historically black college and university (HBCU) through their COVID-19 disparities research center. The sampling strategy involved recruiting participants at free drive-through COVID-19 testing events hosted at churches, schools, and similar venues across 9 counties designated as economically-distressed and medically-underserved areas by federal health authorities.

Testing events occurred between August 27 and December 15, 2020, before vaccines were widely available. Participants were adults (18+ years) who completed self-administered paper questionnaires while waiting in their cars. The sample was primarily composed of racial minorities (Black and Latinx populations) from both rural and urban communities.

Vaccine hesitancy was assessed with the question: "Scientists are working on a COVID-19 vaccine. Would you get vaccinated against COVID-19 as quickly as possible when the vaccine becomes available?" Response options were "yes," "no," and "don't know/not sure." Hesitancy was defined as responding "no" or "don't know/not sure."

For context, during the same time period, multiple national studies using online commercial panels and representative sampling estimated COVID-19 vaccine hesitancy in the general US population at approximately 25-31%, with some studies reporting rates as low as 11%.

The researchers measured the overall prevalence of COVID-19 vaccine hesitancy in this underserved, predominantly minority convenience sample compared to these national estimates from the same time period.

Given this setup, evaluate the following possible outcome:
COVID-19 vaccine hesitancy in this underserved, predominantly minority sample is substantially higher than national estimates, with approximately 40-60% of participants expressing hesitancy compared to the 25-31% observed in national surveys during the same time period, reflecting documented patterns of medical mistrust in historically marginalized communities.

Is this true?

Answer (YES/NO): NO